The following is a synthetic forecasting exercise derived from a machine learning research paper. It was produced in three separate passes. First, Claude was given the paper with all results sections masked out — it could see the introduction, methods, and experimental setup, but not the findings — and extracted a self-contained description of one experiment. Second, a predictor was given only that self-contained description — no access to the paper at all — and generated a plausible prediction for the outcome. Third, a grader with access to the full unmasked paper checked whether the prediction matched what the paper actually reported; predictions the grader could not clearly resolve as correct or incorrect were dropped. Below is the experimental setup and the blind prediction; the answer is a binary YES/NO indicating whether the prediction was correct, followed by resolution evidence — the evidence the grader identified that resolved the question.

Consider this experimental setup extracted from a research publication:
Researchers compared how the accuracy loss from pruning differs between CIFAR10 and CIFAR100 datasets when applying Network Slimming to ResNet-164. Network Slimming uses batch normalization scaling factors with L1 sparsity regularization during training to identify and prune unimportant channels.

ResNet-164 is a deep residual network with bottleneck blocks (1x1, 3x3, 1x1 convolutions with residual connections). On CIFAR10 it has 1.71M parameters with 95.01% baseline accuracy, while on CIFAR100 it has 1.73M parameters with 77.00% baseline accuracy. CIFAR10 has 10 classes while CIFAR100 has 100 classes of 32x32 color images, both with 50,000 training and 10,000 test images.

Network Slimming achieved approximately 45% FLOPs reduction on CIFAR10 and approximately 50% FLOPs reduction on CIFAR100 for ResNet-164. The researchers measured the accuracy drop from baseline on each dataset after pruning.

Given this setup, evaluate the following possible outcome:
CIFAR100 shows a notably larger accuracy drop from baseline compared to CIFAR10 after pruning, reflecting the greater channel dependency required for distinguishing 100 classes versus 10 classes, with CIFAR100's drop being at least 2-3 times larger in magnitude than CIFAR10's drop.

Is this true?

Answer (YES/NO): YES